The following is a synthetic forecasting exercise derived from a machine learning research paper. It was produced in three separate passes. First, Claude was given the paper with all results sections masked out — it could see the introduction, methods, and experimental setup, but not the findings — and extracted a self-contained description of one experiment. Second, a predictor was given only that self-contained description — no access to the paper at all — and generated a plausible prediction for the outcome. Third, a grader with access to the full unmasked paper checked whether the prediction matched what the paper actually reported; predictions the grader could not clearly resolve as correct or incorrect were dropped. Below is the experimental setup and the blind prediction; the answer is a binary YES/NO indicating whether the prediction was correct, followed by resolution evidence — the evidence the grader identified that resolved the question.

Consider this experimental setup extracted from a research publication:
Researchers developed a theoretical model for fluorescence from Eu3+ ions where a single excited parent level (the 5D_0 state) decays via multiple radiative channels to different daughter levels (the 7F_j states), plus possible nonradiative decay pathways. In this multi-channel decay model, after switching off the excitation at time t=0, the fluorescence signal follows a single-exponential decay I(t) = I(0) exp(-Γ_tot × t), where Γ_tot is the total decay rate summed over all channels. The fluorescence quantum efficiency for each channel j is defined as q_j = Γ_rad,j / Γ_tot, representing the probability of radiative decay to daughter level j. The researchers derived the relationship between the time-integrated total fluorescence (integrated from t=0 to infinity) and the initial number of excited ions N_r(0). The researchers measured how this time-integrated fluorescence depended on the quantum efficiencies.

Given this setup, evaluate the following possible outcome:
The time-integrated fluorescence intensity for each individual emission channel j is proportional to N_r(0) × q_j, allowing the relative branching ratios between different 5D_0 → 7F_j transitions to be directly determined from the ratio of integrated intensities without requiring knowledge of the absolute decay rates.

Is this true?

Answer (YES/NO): YES